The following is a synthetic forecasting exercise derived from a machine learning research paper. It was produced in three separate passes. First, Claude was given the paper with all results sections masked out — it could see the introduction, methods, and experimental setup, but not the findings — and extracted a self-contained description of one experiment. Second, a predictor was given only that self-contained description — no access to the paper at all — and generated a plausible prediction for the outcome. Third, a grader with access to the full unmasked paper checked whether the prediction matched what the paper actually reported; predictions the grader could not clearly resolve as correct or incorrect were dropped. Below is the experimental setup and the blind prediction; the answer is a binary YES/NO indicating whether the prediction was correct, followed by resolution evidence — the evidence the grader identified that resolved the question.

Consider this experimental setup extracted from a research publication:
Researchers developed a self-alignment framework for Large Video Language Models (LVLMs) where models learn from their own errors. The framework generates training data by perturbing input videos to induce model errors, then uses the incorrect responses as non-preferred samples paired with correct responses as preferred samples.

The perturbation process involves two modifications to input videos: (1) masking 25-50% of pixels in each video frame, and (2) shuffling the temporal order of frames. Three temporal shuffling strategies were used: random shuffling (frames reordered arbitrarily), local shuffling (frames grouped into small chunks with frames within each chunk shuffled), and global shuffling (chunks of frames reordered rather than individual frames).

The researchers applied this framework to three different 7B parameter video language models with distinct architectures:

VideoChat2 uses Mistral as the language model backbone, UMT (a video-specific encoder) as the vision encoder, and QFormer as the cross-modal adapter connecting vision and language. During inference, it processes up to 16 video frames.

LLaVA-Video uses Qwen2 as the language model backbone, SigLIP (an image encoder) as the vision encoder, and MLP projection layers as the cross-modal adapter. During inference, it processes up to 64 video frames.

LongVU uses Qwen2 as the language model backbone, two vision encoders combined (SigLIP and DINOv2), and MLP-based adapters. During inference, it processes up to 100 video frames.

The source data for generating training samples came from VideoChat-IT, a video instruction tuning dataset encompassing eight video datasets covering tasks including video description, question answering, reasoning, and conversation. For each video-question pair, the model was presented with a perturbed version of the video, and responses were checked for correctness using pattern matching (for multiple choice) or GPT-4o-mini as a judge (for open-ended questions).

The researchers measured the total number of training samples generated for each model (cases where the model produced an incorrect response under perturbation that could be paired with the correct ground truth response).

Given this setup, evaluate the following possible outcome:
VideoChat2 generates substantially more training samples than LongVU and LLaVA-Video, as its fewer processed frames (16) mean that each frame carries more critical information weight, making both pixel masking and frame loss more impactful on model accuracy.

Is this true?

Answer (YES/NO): NO